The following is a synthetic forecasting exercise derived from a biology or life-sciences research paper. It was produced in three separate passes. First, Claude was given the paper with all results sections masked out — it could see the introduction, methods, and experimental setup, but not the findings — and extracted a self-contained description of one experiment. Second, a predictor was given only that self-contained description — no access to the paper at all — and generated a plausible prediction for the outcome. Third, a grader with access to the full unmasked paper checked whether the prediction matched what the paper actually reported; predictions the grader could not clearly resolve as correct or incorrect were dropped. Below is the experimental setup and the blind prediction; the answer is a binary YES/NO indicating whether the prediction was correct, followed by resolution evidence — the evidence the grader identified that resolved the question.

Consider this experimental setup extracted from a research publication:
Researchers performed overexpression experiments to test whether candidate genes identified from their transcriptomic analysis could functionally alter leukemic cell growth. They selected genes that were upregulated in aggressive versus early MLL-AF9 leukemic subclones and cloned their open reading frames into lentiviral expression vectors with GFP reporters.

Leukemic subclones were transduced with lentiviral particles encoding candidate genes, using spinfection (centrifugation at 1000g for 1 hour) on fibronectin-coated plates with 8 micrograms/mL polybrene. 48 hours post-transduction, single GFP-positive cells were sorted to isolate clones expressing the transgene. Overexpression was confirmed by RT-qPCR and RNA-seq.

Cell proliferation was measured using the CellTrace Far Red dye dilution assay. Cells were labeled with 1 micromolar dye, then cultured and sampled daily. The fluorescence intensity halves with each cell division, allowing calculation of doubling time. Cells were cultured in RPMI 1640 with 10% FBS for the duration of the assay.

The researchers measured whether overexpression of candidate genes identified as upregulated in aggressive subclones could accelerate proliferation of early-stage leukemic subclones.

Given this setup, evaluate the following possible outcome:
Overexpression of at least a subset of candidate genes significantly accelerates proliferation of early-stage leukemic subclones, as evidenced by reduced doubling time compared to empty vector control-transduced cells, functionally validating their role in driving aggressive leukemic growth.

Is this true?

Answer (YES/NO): YES